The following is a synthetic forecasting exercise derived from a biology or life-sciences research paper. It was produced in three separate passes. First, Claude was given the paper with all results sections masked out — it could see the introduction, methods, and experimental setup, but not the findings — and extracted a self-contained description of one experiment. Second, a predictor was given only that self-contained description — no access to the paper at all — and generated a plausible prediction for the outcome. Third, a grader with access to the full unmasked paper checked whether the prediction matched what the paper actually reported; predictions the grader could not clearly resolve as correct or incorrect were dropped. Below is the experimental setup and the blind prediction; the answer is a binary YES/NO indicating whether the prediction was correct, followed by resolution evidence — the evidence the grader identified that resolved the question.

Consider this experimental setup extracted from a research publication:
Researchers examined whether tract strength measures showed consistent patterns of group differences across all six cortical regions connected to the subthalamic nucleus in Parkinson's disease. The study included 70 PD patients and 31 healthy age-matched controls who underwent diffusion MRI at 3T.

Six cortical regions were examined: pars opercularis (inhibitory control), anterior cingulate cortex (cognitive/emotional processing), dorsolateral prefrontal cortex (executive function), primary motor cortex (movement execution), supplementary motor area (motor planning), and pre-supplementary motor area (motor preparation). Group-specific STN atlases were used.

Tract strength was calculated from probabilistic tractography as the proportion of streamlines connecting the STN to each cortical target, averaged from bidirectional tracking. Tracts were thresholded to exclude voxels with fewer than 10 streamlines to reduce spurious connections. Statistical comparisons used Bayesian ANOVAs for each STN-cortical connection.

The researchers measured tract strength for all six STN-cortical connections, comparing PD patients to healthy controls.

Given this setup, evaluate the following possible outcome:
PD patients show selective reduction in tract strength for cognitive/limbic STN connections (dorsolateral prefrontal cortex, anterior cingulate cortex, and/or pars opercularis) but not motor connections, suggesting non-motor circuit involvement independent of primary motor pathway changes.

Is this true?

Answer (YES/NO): NO